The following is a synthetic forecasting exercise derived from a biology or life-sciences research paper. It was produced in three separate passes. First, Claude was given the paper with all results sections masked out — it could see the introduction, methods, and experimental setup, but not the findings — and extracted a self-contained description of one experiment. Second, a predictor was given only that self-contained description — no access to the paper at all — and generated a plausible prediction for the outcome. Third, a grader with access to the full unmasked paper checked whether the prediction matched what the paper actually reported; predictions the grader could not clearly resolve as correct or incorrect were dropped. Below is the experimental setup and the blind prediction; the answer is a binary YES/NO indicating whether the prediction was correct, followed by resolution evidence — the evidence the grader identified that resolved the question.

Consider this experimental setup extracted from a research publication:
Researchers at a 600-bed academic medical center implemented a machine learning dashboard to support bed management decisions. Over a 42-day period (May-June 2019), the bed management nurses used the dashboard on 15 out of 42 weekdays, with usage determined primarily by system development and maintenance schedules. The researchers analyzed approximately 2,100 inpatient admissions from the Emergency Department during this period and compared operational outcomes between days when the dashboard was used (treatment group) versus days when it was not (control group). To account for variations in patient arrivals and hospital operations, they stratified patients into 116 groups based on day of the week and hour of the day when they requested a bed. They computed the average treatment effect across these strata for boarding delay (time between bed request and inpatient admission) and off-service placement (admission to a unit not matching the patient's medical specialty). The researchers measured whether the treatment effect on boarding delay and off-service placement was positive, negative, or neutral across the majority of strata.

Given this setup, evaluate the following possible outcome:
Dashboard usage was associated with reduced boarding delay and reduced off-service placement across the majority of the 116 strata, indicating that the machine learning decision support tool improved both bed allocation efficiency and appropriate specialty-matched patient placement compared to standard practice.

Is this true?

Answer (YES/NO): YES